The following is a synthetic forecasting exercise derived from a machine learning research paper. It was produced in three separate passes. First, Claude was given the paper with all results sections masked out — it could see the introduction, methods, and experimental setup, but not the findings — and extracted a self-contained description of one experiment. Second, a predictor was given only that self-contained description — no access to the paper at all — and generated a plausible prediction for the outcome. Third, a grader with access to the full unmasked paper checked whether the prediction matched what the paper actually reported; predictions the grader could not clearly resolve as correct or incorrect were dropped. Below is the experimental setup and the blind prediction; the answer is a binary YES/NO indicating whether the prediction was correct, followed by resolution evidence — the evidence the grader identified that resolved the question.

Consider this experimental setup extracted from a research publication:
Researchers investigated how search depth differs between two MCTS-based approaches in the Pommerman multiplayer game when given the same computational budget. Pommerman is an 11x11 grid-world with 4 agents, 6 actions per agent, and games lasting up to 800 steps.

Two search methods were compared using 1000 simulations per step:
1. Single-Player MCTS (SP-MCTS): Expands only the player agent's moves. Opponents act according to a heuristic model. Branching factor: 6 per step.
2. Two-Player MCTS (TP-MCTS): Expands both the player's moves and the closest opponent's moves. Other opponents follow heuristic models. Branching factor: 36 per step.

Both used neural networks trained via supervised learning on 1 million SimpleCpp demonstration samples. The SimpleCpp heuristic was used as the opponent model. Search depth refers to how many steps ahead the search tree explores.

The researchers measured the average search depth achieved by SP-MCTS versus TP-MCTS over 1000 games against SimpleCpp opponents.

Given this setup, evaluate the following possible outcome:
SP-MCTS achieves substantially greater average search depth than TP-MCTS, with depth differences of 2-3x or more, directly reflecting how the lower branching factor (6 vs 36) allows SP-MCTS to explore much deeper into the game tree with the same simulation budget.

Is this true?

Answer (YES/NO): NO